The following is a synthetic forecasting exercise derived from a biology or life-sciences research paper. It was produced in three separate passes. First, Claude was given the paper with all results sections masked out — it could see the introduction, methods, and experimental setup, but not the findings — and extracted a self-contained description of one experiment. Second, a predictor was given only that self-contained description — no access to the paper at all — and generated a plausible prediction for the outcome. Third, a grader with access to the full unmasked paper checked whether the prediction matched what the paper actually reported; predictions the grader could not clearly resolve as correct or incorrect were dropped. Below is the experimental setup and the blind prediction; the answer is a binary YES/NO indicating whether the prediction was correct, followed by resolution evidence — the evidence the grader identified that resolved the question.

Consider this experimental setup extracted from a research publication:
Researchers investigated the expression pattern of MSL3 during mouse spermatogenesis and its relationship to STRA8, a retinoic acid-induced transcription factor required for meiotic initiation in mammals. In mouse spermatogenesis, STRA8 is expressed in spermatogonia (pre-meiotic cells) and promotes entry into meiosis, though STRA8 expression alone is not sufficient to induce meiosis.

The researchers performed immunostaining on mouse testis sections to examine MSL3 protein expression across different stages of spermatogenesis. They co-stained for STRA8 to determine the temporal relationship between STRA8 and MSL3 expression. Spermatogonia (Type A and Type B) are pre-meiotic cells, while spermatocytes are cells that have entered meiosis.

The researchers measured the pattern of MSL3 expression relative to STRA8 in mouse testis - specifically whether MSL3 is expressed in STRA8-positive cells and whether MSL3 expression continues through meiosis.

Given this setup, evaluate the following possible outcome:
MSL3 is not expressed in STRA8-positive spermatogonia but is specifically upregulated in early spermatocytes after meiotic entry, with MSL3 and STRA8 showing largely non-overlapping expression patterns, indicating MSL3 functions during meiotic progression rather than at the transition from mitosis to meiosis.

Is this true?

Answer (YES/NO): NO